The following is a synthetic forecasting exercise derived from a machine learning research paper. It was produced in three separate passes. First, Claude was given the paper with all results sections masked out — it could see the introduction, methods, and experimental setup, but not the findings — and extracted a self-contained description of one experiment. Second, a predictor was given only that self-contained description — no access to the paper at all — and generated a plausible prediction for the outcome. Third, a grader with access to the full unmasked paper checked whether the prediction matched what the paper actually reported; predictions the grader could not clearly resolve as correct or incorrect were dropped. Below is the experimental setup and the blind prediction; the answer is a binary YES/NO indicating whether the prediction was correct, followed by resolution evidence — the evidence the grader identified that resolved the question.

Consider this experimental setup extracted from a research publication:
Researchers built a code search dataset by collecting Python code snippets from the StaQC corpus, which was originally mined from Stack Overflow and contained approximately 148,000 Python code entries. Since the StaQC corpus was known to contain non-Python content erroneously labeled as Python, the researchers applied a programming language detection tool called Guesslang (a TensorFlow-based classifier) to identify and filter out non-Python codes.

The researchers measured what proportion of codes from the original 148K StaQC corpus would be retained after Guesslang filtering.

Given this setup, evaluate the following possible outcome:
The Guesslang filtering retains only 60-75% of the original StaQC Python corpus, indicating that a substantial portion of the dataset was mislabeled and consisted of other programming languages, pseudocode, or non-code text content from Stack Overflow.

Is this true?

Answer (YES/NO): NO